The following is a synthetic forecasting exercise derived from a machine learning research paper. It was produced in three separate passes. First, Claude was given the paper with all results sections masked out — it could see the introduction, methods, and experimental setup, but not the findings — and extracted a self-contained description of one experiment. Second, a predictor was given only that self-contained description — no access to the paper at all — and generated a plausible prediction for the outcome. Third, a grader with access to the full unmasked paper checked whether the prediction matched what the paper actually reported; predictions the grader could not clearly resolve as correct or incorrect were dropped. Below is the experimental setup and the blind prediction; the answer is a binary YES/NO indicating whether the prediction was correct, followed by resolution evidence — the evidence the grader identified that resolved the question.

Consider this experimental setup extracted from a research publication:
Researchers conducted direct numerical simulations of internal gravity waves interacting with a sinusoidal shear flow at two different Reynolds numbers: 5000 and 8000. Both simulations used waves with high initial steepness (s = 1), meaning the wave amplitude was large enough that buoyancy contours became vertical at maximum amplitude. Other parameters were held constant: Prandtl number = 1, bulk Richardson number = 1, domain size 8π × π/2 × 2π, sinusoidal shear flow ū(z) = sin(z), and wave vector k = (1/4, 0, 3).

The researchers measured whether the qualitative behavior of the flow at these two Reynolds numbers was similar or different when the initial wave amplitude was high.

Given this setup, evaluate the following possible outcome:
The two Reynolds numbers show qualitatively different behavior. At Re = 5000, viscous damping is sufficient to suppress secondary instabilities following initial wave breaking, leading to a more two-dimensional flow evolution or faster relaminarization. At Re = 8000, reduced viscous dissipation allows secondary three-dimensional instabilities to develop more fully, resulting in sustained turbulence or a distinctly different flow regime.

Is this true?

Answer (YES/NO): NO